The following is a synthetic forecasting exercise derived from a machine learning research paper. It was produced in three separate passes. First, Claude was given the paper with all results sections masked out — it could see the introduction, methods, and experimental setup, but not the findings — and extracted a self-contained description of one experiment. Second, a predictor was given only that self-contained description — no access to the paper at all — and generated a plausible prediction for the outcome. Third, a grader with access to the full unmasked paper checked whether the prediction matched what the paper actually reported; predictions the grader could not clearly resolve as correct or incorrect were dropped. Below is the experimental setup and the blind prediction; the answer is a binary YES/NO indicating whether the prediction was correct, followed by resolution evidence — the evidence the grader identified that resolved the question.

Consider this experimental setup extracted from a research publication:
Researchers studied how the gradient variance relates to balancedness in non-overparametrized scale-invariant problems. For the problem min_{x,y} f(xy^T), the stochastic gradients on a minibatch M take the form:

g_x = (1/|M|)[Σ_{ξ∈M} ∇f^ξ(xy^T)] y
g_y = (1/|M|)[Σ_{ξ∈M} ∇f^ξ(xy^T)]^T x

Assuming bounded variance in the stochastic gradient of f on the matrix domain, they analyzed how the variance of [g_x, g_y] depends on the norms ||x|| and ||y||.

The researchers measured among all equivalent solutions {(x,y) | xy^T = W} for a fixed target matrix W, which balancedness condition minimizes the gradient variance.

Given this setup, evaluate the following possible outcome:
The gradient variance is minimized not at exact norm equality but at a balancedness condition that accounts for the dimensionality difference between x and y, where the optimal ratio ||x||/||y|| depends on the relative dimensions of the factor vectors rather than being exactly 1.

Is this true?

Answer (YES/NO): NO